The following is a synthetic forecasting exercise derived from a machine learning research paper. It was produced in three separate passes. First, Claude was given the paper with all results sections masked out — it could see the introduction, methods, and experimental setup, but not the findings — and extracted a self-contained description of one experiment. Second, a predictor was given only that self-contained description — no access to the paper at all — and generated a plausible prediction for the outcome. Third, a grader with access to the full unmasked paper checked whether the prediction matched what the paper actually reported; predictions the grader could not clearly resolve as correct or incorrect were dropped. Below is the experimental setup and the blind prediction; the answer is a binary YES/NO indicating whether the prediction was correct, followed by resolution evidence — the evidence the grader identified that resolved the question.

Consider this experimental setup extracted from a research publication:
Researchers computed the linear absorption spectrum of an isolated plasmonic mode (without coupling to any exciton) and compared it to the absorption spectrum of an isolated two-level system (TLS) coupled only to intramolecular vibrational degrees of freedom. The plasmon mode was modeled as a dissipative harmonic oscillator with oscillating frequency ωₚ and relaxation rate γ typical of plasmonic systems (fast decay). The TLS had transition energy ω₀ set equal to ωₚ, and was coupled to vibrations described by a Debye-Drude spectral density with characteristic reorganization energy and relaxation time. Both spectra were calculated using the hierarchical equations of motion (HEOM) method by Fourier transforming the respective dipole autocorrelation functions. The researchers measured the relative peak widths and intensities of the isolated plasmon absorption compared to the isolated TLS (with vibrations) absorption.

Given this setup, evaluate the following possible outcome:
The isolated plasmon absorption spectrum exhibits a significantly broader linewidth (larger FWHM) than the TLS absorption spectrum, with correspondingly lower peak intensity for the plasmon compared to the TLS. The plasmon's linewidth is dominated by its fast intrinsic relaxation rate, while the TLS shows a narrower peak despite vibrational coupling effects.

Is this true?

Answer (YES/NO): NO